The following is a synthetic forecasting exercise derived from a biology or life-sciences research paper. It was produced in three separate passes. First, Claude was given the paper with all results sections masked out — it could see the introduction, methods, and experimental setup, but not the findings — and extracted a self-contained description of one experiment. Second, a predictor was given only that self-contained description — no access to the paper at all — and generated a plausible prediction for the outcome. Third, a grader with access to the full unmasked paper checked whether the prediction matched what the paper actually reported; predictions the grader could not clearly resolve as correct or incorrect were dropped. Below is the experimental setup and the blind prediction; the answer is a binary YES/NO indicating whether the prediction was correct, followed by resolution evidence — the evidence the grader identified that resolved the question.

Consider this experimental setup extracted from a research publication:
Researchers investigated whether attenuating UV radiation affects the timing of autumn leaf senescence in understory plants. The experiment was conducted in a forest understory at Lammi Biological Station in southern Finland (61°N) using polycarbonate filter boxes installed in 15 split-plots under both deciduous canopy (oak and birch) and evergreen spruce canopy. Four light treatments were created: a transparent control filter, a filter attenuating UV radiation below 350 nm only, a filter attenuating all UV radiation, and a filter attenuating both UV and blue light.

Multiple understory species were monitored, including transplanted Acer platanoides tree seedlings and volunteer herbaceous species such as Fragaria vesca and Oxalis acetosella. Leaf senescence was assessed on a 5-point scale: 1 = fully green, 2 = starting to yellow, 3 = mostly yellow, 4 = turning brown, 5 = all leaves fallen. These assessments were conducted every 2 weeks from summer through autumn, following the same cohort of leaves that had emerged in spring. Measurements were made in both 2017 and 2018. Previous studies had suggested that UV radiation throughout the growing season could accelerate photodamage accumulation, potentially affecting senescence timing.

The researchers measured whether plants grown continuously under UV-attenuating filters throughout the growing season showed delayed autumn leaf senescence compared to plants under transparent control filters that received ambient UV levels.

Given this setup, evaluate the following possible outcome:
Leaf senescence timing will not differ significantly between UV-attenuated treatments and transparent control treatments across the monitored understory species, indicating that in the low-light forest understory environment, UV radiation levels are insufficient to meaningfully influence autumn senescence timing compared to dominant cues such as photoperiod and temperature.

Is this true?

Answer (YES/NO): NO